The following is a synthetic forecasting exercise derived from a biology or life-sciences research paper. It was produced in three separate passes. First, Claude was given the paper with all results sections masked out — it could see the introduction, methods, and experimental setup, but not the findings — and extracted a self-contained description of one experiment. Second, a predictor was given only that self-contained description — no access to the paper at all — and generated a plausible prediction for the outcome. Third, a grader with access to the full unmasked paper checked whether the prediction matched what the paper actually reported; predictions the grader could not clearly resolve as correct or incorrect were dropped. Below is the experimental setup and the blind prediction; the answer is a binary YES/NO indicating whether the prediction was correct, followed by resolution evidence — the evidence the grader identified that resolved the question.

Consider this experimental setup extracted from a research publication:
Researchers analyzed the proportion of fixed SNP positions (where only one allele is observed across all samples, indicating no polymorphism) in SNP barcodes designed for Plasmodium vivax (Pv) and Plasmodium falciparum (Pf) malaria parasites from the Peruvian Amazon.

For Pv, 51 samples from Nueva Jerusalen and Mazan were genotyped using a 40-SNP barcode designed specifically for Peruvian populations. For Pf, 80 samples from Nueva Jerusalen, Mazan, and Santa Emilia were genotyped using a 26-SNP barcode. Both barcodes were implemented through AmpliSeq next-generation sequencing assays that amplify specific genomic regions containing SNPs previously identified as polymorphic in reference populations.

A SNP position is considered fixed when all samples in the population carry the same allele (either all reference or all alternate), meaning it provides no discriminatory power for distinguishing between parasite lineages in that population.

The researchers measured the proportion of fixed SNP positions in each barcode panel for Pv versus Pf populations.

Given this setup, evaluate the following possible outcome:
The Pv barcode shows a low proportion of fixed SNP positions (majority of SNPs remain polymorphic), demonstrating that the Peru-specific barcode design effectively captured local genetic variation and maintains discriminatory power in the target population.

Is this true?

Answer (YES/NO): YES